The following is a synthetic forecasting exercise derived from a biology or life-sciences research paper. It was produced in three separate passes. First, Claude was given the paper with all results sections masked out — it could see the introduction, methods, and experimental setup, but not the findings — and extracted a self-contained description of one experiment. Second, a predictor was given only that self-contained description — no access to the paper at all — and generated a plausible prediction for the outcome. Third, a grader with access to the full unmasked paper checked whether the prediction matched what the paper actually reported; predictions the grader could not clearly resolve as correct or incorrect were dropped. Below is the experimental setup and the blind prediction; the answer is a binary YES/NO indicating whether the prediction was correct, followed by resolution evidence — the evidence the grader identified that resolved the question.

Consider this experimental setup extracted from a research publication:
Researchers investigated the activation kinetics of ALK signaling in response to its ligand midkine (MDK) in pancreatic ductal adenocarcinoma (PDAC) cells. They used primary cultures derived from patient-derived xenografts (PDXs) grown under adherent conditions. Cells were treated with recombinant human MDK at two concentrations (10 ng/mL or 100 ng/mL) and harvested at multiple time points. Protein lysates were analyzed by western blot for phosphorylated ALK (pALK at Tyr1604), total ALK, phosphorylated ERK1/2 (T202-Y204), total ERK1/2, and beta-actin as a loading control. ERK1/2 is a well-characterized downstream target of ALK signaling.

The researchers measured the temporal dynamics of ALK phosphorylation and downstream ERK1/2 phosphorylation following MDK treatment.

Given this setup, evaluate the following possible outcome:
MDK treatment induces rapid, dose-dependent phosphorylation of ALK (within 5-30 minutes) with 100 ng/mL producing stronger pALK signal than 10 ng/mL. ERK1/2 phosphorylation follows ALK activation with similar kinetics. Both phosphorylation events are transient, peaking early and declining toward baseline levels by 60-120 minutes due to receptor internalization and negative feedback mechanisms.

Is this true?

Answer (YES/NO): NO